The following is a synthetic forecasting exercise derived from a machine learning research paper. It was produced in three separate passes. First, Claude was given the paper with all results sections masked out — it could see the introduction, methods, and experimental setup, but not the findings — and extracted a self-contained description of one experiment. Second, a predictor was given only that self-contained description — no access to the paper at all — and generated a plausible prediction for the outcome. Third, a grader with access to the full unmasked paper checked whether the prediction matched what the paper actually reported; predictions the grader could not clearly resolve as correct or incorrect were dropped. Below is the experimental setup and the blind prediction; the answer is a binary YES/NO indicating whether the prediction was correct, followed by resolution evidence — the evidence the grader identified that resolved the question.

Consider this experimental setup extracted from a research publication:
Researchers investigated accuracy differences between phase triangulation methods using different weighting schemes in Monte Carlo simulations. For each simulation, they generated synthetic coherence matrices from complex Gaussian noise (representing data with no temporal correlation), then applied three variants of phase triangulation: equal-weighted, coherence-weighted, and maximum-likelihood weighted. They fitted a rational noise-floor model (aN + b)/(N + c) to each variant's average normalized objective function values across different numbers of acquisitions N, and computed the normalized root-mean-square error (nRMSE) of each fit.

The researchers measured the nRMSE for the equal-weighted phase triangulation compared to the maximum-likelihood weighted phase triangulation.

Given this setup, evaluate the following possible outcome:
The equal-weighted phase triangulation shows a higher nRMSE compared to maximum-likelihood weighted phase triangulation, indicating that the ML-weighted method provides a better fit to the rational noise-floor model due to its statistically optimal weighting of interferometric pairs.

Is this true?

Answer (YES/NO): NO